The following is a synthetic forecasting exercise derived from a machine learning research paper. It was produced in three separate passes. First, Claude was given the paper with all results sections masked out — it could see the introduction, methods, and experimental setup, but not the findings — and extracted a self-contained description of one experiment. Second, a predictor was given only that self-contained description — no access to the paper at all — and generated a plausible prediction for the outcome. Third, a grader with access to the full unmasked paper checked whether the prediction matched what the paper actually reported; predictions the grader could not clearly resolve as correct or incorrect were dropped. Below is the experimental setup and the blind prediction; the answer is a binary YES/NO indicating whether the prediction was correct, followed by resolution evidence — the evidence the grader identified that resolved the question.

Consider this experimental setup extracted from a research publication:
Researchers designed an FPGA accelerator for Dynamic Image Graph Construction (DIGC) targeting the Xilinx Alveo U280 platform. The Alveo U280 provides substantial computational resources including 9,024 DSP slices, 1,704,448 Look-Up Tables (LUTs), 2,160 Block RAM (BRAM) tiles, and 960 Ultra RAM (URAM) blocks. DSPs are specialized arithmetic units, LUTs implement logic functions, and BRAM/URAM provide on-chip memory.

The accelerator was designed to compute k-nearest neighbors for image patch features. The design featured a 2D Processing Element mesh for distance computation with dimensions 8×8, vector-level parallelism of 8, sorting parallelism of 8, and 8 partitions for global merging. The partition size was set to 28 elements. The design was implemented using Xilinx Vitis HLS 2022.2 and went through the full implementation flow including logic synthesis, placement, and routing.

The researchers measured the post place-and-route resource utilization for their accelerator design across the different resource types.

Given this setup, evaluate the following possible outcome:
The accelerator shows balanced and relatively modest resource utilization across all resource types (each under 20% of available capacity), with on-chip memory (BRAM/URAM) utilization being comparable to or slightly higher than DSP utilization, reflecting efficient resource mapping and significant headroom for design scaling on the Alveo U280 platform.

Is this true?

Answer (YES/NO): NO